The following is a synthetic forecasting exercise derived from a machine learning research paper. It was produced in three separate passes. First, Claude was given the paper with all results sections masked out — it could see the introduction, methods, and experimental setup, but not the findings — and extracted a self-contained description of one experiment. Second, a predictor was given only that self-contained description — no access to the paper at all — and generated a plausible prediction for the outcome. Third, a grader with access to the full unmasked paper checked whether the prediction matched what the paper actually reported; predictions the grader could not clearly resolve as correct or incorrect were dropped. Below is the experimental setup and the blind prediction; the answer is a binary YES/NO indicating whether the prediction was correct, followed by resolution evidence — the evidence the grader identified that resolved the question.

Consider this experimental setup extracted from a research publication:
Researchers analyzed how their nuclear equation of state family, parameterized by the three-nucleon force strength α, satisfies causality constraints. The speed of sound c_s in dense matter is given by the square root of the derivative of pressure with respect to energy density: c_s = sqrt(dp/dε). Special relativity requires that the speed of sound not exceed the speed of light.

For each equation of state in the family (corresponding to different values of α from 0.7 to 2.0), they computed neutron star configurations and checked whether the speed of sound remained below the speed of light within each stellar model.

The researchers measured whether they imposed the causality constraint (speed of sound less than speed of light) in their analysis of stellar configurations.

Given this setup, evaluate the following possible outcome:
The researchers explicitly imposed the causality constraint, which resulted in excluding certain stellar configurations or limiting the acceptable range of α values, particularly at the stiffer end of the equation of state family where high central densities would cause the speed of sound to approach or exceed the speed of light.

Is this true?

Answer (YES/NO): NO